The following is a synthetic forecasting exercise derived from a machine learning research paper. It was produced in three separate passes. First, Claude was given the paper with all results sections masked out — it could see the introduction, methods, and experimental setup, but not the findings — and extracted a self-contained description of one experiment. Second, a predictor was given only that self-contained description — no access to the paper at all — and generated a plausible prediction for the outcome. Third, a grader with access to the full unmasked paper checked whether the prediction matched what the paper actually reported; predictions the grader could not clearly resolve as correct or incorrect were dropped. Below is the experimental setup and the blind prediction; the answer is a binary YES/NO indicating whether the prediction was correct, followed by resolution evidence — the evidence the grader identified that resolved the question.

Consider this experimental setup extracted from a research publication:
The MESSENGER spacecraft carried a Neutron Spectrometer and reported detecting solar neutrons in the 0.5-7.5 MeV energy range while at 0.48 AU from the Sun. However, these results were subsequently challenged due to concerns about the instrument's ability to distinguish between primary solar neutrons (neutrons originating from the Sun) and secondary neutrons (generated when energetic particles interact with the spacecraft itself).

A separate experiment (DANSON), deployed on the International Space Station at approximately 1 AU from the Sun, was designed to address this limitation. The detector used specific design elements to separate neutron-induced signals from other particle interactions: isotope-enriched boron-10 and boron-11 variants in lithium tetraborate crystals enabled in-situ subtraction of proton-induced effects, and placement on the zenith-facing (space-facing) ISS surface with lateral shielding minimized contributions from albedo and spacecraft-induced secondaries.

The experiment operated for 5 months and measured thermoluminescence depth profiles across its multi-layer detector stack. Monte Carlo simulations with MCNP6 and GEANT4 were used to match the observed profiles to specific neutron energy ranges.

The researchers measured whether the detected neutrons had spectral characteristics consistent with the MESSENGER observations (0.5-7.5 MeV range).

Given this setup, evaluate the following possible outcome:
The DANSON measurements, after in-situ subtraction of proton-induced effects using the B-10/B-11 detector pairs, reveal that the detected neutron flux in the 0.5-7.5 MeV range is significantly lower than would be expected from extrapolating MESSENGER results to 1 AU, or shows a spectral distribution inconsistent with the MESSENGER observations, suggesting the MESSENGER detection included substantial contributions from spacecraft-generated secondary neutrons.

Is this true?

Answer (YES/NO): NO